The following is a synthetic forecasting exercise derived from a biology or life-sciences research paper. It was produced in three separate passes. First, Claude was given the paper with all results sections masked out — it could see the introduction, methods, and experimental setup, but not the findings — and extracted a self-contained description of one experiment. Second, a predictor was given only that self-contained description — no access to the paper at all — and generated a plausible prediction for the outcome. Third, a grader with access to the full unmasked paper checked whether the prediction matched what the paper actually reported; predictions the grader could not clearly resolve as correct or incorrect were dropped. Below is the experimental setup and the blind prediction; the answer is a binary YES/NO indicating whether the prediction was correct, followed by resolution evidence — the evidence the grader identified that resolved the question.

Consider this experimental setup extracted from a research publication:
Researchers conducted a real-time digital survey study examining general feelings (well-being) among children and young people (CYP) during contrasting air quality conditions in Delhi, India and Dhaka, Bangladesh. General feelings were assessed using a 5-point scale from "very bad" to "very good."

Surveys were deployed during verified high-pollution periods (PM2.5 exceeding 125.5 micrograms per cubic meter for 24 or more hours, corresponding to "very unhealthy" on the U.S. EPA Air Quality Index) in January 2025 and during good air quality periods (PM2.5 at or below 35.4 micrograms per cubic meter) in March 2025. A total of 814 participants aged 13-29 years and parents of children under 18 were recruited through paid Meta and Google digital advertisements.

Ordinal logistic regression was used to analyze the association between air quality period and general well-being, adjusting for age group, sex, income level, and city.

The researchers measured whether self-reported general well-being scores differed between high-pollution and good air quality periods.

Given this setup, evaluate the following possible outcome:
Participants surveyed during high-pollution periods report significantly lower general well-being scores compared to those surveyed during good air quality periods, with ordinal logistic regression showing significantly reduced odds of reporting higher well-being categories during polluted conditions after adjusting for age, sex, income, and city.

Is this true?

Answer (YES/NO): NO